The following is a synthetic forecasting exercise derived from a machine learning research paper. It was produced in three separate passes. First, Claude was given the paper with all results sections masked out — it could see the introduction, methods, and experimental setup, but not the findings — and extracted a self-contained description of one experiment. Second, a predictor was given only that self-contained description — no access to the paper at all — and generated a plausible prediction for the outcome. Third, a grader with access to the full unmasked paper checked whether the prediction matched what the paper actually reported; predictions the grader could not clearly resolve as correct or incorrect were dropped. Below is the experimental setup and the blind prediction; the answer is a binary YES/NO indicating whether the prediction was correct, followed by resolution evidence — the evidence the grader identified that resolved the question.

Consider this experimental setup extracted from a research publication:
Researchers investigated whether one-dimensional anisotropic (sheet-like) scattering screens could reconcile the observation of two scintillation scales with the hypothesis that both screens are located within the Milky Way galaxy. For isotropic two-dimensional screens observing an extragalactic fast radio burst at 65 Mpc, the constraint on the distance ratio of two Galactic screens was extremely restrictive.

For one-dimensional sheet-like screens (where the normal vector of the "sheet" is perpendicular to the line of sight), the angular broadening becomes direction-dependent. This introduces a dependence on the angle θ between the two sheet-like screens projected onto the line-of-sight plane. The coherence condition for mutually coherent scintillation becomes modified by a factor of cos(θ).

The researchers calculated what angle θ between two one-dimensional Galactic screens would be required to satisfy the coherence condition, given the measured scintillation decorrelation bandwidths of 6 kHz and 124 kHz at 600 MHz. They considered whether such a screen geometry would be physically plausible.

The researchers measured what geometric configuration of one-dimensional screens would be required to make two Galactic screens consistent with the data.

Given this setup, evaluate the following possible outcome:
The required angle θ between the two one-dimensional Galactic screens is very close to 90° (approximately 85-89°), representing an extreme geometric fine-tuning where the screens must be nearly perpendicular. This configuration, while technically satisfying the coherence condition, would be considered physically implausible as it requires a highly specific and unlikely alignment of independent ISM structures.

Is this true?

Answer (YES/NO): YES